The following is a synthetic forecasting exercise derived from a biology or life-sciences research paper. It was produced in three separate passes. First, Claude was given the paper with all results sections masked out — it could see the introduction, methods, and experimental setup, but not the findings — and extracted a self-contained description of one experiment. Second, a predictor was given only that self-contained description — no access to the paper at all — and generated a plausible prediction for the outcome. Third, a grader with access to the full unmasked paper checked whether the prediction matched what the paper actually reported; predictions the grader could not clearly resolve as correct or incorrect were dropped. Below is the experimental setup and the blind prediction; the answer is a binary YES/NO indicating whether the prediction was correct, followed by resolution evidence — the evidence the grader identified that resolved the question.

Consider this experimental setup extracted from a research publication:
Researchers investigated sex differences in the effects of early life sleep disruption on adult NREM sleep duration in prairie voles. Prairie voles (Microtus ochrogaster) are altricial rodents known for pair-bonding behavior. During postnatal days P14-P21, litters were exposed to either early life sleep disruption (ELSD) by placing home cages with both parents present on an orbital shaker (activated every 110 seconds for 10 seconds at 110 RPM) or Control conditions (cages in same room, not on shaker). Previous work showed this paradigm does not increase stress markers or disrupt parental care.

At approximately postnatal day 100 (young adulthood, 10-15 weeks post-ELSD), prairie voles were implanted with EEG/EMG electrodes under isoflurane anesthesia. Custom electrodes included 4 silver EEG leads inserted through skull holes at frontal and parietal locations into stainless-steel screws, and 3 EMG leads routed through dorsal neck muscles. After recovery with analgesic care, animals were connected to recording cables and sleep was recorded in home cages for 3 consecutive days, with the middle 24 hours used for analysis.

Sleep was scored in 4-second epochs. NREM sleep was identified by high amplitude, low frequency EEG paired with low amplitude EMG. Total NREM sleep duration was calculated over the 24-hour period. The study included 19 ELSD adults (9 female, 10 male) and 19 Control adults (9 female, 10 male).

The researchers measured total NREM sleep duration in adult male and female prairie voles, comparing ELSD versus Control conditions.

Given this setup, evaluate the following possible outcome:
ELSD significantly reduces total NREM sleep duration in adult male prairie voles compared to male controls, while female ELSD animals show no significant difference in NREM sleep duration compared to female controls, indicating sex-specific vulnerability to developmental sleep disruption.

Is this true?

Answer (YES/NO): NO